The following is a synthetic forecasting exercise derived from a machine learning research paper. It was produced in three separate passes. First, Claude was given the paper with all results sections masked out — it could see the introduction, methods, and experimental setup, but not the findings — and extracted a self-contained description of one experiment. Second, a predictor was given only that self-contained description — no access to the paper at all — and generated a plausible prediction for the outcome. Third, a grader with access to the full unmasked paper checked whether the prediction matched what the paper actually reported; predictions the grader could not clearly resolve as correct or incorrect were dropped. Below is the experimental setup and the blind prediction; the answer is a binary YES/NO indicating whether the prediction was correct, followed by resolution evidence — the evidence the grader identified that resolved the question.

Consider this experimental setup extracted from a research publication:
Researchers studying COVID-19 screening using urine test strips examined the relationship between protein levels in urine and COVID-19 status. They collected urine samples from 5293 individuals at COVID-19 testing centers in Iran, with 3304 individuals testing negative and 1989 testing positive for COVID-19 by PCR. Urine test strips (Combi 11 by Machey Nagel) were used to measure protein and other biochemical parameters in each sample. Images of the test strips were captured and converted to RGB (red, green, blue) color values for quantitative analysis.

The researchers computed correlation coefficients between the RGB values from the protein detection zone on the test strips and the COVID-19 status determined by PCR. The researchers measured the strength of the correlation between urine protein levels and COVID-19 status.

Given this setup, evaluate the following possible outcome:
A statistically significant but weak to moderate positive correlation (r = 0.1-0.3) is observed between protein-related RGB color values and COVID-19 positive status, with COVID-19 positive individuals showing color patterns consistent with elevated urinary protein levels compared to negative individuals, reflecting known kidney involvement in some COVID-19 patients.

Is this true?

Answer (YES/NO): NO